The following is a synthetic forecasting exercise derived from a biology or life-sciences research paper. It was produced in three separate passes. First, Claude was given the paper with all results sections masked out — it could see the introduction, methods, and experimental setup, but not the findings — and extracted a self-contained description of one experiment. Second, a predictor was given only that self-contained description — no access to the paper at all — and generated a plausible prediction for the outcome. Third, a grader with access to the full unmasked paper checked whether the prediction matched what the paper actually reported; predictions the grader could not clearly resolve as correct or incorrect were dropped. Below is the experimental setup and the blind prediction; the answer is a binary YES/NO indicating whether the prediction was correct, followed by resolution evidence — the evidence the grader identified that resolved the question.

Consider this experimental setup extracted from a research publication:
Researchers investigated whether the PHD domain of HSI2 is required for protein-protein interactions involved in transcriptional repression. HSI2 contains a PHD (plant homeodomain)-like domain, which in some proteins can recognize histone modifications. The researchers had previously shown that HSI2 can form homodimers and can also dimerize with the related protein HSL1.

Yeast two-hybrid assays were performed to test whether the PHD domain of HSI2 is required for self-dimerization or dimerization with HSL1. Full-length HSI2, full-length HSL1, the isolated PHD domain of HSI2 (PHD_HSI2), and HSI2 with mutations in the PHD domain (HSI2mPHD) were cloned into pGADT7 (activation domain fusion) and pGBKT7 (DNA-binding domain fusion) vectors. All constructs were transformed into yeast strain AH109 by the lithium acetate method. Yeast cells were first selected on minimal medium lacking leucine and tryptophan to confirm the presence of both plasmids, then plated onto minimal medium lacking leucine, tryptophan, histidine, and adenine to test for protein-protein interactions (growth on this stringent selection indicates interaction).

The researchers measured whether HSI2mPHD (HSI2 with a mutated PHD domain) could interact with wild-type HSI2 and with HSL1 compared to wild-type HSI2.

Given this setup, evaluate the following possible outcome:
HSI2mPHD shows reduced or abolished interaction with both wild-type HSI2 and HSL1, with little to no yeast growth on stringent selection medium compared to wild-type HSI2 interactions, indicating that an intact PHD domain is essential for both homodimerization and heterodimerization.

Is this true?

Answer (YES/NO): YES